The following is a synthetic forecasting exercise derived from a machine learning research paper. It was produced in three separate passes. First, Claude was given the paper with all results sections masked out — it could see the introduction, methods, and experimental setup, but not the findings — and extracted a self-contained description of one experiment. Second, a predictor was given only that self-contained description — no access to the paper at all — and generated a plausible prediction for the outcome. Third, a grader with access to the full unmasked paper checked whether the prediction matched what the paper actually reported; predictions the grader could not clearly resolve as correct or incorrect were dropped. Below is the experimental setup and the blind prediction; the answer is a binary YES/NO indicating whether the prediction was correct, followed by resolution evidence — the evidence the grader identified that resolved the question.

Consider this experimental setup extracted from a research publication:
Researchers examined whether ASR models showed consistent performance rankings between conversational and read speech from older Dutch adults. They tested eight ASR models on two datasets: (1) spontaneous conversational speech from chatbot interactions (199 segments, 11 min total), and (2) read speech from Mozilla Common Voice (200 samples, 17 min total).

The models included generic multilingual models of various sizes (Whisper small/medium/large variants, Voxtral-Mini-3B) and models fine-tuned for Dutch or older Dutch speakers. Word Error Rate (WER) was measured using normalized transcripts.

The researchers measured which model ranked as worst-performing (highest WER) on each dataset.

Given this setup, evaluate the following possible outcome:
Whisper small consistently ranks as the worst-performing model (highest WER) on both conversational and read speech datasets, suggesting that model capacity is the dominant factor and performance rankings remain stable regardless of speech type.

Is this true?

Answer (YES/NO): NO